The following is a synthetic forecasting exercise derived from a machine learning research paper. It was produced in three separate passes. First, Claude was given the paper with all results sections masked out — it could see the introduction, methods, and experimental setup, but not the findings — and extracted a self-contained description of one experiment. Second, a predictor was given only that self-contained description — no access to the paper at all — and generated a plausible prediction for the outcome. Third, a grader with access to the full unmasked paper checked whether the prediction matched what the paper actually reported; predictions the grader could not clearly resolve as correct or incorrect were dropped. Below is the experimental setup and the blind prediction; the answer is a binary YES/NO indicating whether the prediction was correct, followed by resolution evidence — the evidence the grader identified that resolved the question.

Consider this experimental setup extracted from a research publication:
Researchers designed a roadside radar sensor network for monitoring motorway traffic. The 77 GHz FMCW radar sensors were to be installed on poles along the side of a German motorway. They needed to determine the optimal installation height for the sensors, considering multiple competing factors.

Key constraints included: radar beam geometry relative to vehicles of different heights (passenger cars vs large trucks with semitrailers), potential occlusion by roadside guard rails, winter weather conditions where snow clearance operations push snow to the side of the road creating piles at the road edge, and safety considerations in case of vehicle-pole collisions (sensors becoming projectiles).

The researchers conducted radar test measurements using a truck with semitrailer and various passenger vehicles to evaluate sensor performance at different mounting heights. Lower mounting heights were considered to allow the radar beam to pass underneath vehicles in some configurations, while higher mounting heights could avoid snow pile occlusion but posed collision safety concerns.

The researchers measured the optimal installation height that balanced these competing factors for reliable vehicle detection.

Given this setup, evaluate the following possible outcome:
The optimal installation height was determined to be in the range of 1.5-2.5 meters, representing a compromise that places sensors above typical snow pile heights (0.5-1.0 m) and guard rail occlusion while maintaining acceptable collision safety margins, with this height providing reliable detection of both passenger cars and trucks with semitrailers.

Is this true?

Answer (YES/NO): NO